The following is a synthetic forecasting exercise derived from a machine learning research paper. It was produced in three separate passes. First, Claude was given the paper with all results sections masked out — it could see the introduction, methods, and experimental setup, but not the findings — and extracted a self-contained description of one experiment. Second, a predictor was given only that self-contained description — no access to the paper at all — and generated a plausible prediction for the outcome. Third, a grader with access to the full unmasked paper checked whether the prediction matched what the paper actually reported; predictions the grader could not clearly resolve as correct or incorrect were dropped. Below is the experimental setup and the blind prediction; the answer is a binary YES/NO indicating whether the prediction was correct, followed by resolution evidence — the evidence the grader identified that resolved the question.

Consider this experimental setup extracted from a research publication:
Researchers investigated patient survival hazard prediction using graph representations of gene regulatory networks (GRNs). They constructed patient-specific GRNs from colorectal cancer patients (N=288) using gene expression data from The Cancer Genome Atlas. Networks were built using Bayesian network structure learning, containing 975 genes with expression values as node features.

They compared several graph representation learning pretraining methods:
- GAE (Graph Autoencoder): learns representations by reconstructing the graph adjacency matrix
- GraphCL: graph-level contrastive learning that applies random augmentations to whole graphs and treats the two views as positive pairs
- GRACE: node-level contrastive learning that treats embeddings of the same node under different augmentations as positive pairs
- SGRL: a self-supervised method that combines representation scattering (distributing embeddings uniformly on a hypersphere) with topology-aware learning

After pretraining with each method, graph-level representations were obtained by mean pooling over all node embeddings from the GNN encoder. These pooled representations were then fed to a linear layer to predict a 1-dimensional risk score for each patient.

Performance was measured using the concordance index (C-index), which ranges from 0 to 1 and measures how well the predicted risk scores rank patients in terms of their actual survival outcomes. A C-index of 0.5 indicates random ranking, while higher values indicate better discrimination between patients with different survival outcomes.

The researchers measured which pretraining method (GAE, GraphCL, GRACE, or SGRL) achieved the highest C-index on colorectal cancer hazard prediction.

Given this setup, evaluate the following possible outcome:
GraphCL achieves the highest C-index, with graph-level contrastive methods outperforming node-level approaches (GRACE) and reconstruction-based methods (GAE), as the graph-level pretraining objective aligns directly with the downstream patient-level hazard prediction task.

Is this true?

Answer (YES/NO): YES